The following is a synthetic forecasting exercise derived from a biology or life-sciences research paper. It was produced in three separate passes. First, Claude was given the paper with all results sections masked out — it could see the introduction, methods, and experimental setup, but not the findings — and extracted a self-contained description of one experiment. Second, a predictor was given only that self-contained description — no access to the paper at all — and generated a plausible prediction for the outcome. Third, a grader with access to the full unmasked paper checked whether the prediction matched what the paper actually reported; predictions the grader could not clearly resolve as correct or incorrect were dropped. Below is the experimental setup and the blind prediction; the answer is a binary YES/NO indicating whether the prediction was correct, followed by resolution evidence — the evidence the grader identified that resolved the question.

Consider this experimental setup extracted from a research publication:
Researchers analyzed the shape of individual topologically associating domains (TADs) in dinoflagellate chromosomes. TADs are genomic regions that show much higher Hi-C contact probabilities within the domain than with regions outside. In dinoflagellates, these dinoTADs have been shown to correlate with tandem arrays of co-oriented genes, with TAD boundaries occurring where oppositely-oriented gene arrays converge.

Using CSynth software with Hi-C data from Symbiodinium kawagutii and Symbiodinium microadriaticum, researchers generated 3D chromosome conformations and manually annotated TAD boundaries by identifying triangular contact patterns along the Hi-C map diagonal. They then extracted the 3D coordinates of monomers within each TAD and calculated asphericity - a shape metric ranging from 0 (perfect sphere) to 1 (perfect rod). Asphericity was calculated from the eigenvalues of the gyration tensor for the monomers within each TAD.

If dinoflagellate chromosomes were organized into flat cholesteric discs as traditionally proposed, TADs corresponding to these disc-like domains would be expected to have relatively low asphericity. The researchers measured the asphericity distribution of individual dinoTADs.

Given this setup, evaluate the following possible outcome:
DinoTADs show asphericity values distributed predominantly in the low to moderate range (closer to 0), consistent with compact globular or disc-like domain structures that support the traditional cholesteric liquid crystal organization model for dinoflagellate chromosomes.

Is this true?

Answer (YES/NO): NO